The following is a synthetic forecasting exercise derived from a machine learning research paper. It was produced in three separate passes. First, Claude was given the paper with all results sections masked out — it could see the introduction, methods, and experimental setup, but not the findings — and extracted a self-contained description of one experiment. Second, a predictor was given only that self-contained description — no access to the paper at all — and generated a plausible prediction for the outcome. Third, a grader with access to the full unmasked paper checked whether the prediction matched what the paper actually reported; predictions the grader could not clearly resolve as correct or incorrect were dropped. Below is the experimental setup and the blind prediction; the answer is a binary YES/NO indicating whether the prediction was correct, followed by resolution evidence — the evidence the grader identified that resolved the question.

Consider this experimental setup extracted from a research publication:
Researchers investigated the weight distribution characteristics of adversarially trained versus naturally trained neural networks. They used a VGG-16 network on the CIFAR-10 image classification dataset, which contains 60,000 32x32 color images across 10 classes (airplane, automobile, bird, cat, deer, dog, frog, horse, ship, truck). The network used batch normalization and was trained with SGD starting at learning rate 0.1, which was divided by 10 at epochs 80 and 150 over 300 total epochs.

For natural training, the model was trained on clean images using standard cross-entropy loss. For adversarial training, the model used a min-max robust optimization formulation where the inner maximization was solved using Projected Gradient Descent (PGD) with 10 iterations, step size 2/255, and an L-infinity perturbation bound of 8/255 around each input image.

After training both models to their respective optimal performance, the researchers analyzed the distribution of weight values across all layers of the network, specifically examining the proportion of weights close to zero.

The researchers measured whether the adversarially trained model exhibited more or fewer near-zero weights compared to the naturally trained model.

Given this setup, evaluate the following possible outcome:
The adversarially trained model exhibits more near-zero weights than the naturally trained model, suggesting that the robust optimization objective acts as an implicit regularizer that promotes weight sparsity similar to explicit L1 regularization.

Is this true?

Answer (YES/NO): NO